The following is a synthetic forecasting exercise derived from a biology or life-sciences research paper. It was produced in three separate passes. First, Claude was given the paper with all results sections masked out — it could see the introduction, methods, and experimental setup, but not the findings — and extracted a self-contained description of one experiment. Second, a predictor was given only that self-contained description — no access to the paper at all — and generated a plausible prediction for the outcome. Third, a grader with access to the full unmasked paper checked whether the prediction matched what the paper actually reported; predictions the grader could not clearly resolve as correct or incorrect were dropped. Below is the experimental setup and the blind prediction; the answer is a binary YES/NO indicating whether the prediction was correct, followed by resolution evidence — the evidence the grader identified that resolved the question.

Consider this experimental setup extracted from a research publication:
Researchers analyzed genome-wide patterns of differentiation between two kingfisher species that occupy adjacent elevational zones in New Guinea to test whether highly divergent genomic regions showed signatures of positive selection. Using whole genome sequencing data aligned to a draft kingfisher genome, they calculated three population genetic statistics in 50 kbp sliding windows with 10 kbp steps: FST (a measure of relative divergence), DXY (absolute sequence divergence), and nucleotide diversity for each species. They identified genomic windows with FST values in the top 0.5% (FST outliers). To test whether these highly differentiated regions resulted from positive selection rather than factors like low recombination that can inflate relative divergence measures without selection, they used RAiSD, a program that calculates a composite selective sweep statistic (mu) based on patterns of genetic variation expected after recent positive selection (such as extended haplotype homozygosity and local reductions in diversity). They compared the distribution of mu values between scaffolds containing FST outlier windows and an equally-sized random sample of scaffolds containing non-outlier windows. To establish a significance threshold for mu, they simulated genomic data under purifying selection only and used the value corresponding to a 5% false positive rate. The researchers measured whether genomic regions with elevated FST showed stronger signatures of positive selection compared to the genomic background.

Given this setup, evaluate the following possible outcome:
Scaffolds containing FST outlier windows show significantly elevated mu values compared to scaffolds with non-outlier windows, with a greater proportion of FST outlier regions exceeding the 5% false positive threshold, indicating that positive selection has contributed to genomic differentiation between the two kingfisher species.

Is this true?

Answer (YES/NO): YES